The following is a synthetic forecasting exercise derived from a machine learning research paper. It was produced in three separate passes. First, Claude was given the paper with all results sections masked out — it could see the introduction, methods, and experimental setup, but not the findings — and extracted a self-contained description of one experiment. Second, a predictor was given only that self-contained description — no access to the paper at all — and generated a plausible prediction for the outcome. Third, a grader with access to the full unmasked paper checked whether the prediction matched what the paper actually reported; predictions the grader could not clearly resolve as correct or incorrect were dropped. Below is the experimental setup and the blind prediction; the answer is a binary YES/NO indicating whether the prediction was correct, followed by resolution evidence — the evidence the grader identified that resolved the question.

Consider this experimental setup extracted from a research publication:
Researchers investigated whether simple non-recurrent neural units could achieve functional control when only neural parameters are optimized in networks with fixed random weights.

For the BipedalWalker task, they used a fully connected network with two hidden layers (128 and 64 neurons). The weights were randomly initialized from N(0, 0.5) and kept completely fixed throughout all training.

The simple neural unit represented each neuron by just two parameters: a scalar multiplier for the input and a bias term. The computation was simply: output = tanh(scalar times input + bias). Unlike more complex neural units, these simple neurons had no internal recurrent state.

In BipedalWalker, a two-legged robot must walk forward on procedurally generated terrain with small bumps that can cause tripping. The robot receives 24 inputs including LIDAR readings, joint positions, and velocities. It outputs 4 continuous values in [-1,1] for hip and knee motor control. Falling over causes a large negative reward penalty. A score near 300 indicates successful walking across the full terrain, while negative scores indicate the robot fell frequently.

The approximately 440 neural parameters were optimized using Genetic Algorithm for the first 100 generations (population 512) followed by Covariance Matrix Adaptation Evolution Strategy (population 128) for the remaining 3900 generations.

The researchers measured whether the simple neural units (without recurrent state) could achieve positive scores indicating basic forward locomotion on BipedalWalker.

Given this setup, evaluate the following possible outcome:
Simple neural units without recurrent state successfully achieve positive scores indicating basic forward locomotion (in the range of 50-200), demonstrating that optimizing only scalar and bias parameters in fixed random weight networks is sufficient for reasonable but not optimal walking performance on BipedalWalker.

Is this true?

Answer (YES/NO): NO